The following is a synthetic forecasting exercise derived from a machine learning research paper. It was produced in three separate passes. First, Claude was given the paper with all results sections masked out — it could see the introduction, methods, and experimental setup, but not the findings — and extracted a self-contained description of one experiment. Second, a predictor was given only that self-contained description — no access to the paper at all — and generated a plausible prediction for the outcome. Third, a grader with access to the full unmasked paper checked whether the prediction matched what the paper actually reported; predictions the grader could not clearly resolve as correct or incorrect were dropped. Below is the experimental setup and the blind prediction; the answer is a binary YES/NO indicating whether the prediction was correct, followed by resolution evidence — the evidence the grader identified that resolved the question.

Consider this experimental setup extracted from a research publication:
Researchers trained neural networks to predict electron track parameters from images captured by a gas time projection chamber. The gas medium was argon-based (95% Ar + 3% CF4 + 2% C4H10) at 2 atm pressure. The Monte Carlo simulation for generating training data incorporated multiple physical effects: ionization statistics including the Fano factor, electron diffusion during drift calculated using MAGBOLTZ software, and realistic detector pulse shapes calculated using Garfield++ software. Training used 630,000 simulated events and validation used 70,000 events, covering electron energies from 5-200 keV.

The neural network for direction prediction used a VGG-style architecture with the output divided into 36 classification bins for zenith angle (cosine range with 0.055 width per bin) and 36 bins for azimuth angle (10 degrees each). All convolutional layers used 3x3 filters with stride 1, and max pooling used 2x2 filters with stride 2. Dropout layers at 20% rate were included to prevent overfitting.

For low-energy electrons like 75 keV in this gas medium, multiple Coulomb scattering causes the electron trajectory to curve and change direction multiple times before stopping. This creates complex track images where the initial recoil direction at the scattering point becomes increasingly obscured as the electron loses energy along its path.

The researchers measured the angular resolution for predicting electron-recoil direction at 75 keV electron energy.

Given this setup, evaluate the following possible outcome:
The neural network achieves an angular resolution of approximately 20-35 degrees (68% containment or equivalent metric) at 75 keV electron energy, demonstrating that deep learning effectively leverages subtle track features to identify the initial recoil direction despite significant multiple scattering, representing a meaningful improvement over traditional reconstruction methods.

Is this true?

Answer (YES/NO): NO